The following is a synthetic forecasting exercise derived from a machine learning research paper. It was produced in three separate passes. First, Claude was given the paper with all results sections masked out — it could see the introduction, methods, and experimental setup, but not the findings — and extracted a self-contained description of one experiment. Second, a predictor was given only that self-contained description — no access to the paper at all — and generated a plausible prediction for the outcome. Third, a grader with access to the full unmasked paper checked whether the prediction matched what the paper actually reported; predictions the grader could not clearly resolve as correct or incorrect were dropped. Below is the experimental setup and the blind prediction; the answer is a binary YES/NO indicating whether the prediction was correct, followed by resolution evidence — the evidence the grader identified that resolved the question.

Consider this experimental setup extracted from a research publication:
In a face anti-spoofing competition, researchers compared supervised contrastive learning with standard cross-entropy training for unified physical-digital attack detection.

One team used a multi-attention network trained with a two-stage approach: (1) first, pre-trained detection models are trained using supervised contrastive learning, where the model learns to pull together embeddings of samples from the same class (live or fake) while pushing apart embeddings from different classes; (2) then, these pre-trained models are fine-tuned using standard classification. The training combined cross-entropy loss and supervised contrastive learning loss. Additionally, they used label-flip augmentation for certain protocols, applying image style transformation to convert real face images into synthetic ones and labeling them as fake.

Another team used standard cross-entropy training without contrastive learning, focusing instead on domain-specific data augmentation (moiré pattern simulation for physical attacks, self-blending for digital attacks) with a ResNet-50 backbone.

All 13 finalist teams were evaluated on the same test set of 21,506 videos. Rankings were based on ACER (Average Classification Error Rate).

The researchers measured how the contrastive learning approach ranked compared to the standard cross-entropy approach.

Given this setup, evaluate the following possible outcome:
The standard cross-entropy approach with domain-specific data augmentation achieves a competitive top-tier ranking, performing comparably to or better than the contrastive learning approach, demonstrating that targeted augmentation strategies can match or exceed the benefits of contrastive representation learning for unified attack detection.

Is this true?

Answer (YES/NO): YES